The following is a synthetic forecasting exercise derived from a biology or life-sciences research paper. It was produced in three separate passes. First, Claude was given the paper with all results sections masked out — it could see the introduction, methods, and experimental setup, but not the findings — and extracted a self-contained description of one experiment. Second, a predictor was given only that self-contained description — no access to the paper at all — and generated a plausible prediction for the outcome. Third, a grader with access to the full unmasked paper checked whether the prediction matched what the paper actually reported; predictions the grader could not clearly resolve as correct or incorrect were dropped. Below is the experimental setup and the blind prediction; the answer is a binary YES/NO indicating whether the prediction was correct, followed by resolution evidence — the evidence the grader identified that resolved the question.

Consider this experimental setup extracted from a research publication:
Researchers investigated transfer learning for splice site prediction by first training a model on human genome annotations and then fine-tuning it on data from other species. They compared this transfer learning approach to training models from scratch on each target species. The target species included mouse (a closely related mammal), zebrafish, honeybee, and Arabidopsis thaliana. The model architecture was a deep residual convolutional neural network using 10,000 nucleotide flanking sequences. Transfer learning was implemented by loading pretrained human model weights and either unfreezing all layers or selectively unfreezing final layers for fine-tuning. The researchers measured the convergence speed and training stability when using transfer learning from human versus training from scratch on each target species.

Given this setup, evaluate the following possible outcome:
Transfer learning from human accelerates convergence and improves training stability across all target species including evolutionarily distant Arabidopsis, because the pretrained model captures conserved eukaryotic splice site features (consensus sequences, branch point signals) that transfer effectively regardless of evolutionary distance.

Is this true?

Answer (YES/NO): YES